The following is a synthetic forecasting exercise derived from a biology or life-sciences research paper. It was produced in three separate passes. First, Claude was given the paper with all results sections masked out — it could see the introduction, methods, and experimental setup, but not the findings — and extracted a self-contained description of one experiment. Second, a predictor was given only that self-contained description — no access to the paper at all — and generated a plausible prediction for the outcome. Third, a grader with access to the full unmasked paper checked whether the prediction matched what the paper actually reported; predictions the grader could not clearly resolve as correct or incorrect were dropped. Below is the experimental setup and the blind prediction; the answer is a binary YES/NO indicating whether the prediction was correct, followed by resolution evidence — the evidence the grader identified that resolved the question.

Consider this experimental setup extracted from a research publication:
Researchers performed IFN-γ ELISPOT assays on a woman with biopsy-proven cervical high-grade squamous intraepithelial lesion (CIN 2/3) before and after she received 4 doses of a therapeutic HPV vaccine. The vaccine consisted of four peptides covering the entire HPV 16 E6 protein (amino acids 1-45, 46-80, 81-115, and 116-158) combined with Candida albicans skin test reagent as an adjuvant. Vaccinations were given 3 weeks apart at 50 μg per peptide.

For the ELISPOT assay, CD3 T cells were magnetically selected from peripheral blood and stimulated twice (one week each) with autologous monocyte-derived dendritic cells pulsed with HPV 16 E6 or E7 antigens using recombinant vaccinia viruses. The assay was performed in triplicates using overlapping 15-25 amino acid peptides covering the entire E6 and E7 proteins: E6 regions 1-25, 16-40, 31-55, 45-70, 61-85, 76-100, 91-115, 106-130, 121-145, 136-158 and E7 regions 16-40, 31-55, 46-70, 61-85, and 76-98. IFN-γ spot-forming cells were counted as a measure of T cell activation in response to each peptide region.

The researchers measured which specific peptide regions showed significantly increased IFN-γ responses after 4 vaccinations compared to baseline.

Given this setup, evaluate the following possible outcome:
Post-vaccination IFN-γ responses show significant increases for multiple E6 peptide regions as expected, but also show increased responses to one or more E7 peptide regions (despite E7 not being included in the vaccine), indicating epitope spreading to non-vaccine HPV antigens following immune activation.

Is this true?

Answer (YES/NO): NO